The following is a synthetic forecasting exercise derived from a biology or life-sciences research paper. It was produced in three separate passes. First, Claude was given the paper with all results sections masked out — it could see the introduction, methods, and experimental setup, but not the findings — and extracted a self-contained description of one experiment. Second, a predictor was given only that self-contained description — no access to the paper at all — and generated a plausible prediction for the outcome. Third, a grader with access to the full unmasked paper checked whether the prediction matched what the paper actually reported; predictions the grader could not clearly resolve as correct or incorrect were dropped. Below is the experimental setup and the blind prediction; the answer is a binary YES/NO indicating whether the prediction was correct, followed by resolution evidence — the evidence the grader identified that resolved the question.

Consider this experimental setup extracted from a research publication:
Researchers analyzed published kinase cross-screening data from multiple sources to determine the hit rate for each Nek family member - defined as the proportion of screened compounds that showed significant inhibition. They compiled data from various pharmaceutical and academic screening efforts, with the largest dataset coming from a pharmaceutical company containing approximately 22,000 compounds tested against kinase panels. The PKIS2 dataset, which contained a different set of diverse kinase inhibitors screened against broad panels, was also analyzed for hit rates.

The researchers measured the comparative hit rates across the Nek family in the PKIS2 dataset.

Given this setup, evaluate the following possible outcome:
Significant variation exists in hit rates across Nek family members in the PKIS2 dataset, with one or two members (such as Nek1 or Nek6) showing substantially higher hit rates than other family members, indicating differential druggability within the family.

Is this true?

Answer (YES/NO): NO